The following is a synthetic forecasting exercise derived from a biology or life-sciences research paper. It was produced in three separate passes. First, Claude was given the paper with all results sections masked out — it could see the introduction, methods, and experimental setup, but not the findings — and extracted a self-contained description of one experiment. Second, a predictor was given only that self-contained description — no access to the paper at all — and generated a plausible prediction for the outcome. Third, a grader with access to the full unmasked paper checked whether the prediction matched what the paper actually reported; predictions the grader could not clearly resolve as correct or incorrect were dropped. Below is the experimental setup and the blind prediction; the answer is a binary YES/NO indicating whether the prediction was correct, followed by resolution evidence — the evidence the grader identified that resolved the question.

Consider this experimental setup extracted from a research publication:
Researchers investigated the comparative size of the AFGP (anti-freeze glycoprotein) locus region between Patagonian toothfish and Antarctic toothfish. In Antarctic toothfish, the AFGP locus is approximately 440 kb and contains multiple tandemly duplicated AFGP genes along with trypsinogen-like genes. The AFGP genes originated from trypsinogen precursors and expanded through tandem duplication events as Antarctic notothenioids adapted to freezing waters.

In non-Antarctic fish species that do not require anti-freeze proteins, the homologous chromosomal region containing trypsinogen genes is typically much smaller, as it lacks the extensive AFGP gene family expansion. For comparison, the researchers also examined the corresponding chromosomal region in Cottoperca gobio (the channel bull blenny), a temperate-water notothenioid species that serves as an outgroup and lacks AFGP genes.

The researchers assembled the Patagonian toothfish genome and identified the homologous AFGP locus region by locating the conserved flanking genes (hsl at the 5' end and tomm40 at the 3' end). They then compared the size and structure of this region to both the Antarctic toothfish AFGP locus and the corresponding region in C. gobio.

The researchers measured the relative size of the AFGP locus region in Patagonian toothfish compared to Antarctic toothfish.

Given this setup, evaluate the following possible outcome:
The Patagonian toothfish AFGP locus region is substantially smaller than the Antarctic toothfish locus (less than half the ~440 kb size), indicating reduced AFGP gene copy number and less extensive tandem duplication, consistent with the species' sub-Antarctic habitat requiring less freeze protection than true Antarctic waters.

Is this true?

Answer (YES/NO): NO